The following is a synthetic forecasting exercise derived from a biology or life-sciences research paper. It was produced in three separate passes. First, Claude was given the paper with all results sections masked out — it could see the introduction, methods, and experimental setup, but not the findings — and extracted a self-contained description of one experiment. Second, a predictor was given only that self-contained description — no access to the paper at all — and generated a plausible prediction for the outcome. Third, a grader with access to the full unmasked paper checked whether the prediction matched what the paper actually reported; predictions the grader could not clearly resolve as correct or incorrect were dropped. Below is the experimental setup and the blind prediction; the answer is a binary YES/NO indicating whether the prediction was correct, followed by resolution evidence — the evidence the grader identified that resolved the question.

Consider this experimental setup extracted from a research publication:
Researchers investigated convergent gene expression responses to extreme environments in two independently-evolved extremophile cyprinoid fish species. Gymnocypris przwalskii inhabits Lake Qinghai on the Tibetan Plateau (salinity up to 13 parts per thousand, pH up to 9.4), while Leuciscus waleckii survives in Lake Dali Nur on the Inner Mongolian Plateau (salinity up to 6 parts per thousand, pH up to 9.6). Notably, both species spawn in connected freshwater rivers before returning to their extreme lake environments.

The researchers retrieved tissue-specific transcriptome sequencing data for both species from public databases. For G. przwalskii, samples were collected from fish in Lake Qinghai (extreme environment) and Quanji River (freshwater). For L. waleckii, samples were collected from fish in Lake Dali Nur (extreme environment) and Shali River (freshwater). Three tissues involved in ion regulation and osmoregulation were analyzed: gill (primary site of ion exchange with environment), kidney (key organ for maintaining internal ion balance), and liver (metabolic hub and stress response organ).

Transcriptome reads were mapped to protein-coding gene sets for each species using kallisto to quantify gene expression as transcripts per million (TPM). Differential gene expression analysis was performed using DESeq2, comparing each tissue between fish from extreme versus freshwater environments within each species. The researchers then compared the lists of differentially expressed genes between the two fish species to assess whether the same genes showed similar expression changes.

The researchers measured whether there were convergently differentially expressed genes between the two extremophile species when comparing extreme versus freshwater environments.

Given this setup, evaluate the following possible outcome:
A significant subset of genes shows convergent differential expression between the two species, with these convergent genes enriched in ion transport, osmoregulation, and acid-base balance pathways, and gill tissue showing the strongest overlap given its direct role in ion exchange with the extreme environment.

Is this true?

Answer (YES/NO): NO